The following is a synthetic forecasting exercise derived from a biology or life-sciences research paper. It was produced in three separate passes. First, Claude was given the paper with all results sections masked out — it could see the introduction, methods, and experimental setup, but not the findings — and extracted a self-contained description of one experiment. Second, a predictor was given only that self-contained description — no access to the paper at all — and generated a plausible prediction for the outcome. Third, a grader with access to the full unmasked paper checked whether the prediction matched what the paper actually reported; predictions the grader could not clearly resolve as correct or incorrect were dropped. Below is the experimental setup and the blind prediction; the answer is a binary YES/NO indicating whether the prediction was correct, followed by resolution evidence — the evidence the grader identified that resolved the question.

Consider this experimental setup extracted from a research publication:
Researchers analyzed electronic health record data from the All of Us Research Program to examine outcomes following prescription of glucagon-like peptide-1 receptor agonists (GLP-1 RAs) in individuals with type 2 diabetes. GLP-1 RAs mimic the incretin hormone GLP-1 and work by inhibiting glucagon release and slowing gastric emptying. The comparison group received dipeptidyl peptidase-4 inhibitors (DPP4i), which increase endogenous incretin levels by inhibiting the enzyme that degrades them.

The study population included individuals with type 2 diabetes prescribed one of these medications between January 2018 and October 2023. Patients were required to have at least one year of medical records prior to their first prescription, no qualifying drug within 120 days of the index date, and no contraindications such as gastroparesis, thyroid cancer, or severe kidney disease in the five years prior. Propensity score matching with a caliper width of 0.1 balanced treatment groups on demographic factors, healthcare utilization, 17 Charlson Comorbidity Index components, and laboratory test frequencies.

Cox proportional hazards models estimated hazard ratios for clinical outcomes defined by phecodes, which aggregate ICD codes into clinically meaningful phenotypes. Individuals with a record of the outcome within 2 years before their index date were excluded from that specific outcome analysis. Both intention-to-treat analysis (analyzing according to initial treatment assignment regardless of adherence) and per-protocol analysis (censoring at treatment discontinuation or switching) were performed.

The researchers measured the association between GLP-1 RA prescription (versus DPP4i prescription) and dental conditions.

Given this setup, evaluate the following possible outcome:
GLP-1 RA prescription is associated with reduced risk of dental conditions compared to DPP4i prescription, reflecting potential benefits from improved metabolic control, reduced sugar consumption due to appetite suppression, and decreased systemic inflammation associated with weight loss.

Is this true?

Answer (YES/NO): YES